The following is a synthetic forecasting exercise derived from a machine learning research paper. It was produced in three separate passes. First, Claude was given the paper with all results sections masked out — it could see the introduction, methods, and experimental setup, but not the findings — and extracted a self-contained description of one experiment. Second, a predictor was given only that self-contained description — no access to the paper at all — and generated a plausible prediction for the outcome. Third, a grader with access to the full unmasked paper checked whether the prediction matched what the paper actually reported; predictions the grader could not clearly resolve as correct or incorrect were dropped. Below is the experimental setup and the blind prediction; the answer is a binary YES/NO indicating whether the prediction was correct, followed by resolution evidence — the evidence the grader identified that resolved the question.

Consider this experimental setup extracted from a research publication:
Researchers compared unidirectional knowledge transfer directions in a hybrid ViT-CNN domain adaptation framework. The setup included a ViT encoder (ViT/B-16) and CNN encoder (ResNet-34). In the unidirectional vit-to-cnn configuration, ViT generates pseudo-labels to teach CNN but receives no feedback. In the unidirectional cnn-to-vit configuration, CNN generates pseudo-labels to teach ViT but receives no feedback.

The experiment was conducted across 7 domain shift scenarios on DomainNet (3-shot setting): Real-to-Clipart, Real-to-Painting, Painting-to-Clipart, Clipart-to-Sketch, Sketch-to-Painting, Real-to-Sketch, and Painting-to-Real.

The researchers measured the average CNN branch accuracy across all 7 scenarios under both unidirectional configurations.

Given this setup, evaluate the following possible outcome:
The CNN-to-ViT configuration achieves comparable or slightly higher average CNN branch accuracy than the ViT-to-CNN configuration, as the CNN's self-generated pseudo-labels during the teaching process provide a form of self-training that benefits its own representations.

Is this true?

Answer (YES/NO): NO